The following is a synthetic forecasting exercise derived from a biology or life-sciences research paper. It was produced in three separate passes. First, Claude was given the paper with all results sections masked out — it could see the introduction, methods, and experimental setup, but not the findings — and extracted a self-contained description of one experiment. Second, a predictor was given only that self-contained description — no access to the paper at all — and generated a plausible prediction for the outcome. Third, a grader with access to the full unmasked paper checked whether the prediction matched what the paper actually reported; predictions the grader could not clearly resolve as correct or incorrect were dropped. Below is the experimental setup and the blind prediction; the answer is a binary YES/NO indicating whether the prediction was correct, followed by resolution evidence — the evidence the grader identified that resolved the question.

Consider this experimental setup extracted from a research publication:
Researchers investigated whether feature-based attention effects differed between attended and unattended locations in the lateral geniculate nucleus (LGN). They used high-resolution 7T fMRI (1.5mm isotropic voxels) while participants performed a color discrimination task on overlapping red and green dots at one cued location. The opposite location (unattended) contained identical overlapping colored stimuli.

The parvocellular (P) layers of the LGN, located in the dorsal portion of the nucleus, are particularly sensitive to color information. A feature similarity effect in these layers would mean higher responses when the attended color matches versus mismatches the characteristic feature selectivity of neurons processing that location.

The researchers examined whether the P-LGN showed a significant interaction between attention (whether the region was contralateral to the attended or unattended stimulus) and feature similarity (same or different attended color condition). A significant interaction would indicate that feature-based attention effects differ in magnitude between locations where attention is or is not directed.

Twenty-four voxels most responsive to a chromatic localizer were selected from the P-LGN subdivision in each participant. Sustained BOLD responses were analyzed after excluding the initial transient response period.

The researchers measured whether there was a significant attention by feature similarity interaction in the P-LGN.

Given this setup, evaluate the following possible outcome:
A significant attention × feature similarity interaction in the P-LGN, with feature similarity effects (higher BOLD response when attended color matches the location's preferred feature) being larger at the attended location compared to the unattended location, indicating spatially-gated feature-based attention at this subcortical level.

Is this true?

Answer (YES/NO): NO